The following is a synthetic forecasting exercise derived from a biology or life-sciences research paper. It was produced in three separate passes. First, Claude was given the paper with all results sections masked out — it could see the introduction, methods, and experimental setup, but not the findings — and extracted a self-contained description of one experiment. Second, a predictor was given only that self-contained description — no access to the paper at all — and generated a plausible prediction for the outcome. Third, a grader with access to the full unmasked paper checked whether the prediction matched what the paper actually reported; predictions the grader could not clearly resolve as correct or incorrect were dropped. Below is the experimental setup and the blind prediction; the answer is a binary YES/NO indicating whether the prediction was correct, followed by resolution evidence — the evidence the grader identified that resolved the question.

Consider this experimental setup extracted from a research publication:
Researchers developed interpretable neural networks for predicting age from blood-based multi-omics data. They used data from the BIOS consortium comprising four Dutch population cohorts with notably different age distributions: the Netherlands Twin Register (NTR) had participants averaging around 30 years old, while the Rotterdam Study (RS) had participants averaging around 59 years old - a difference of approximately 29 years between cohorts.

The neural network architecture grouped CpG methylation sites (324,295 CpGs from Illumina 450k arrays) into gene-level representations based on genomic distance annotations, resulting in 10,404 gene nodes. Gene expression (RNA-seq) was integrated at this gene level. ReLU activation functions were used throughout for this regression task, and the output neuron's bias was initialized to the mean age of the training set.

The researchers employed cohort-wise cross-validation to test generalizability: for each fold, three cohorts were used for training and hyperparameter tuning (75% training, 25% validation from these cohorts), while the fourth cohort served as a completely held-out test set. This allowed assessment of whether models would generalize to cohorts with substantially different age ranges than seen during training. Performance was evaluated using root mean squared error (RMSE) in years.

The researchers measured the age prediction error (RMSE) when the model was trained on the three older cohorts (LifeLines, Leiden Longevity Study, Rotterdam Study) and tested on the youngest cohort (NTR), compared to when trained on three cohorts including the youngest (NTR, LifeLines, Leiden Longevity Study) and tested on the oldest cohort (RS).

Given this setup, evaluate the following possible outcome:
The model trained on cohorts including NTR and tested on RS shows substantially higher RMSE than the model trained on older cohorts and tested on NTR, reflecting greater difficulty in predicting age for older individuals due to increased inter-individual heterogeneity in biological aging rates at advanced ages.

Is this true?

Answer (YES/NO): NO